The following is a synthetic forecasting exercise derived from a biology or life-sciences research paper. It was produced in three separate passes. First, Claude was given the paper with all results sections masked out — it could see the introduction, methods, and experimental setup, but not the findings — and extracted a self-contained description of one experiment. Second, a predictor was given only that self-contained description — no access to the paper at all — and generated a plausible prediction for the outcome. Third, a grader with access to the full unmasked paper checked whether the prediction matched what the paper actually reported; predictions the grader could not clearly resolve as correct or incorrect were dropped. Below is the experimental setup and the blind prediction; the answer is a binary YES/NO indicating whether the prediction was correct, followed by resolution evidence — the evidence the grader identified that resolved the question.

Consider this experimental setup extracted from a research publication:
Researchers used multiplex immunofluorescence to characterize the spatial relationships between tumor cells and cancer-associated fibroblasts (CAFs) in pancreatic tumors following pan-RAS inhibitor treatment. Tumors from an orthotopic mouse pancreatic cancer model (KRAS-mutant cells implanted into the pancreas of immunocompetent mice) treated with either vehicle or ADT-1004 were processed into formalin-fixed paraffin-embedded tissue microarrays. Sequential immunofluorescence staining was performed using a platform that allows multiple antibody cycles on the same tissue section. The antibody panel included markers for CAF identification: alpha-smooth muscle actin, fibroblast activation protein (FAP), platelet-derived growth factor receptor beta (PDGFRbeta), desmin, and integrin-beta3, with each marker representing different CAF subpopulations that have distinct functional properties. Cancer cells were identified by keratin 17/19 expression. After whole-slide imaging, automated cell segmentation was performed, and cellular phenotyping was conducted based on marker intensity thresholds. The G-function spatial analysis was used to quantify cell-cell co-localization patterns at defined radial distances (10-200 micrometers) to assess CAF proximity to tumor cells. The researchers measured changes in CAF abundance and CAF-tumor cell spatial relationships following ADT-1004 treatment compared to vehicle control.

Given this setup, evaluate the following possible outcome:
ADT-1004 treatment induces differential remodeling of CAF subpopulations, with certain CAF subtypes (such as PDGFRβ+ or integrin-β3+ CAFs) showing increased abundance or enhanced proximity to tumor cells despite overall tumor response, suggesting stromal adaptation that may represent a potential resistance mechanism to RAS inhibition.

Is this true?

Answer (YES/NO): NO